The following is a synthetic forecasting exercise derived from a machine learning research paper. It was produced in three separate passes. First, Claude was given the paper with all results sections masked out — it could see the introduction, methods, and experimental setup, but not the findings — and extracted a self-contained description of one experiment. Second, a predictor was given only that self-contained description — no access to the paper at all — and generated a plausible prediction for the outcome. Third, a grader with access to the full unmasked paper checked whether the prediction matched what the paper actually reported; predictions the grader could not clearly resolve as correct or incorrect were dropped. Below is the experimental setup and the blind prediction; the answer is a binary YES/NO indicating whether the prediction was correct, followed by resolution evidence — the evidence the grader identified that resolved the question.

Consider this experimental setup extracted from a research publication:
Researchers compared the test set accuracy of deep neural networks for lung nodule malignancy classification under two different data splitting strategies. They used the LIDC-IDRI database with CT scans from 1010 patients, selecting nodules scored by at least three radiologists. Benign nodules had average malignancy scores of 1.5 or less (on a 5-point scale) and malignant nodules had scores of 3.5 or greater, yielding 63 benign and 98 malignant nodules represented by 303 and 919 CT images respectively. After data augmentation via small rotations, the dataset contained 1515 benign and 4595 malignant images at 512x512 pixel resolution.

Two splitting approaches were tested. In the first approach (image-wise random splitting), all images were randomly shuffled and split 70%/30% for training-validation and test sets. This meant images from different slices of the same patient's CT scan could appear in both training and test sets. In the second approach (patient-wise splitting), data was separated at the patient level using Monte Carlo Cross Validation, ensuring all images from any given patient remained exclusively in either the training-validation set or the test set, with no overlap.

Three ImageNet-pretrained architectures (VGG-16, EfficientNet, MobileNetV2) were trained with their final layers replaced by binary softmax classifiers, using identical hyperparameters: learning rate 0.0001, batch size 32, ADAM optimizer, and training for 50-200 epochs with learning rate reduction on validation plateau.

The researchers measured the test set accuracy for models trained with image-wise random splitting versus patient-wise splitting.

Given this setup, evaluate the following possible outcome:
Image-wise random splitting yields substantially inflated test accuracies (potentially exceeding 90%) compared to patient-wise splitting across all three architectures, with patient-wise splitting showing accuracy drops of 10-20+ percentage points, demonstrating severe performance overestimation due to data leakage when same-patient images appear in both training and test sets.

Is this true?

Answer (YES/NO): YES